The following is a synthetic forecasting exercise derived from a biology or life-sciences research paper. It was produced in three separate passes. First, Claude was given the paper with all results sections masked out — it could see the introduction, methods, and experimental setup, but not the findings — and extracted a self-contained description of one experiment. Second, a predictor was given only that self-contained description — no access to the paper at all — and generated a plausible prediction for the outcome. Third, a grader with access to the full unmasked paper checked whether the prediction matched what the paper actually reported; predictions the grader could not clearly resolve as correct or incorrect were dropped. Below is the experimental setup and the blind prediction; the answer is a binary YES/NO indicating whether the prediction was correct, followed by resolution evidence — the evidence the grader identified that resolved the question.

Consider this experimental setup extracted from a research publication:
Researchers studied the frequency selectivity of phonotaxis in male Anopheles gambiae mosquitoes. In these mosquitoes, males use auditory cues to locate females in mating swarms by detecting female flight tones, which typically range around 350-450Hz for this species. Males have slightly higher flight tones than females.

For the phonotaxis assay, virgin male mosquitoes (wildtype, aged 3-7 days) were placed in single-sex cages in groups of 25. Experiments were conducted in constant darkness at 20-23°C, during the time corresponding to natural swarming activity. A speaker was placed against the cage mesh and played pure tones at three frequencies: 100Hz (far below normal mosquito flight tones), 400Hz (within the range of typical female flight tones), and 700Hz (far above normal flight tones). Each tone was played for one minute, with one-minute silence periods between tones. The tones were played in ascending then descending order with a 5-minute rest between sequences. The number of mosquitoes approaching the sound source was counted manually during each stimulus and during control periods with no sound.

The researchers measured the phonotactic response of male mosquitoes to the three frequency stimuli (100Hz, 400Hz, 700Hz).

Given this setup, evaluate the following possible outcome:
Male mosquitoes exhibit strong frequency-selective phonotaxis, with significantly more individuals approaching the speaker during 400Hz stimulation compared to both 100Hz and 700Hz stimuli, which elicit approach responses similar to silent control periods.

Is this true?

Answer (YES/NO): NO